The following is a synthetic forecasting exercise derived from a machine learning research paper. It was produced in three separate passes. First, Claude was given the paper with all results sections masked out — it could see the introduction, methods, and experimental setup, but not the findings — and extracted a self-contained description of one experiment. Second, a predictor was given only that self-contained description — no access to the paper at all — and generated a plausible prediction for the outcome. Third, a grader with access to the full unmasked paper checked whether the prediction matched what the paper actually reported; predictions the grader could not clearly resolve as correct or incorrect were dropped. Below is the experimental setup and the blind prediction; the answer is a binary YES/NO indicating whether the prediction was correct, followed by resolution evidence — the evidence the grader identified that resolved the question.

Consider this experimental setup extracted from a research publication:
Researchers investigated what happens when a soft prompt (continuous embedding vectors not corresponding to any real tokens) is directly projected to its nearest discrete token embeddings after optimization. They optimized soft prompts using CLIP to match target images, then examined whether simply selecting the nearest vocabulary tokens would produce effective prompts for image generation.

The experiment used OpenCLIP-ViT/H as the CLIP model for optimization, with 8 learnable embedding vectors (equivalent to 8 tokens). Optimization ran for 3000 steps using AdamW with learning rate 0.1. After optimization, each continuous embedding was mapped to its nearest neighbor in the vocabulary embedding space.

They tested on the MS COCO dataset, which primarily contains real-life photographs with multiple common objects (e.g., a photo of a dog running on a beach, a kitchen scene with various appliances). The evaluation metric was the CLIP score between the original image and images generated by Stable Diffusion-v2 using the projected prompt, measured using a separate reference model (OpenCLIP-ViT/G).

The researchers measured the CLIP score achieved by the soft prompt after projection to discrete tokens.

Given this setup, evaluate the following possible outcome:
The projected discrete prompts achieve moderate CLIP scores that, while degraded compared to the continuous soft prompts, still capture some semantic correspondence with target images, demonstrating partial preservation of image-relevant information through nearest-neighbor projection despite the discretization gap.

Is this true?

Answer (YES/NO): NO